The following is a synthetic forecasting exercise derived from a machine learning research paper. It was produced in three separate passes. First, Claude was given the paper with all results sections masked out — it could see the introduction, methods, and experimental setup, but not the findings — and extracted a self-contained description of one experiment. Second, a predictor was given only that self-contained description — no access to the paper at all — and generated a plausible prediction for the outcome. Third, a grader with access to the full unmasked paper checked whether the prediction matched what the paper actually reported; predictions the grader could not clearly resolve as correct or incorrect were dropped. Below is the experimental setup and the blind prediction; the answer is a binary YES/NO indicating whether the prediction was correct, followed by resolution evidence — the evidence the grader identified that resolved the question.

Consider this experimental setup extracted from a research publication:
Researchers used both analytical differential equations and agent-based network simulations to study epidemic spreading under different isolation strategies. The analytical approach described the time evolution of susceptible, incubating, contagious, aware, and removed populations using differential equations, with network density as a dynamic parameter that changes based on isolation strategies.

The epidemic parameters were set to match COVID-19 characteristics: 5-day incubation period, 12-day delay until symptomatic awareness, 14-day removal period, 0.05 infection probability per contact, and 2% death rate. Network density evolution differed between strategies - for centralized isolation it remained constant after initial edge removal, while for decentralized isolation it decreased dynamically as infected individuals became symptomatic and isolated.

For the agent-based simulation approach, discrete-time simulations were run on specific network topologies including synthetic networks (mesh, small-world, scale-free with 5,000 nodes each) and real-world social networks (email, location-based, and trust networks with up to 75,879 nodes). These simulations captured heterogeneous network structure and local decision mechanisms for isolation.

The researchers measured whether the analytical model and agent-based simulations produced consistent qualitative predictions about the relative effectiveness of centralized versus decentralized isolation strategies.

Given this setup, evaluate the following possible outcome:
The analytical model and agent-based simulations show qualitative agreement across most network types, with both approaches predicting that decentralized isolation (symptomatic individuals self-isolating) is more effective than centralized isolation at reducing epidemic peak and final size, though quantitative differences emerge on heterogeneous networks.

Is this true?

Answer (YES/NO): NO